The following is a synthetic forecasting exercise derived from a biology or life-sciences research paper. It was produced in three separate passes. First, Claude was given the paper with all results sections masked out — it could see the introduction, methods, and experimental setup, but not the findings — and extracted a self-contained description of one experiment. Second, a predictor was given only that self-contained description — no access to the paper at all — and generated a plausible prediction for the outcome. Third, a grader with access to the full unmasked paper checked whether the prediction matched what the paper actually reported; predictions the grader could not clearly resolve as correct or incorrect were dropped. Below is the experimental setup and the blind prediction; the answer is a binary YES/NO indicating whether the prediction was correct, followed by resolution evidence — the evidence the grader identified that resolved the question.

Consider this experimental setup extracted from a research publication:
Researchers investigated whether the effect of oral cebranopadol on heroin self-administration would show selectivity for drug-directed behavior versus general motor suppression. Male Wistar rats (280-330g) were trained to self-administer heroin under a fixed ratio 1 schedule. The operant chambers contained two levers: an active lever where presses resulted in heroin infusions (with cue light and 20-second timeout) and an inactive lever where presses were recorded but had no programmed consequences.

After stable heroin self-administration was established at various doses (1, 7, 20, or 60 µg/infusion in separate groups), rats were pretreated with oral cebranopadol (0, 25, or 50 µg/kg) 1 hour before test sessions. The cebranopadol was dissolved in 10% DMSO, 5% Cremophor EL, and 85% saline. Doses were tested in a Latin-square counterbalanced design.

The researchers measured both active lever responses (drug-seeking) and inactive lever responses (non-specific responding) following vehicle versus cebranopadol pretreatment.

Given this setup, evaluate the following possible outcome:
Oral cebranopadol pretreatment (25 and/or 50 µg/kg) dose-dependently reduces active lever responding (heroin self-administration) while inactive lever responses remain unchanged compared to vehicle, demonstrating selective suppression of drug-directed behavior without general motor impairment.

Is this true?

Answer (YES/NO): NO